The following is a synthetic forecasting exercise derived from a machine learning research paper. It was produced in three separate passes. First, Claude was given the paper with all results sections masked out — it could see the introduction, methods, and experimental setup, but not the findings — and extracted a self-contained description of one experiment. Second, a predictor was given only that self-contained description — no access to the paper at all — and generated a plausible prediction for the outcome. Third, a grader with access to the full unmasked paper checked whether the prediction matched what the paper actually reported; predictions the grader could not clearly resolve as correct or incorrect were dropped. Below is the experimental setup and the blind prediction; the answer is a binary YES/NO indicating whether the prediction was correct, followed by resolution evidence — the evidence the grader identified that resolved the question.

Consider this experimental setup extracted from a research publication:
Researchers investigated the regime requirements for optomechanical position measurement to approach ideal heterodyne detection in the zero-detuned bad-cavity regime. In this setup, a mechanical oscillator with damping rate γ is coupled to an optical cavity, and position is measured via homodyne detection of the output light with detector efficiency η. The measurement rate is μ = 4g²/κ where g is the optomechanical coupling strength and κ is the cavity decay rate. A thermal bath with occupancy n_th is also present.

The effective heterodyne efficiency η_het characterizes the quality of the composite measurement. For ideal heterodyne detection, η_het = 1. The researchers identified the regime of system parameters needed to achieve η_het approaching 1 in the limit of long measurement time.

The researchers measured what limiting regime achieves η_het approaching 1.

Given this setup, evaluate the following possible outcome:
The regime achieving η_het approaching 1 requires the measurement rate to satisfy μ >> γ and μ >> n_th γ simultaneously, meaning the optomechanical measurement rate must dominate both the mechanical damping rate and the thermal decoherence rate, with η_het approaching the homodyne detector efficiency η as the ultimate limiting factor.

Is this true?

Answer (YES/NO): NO